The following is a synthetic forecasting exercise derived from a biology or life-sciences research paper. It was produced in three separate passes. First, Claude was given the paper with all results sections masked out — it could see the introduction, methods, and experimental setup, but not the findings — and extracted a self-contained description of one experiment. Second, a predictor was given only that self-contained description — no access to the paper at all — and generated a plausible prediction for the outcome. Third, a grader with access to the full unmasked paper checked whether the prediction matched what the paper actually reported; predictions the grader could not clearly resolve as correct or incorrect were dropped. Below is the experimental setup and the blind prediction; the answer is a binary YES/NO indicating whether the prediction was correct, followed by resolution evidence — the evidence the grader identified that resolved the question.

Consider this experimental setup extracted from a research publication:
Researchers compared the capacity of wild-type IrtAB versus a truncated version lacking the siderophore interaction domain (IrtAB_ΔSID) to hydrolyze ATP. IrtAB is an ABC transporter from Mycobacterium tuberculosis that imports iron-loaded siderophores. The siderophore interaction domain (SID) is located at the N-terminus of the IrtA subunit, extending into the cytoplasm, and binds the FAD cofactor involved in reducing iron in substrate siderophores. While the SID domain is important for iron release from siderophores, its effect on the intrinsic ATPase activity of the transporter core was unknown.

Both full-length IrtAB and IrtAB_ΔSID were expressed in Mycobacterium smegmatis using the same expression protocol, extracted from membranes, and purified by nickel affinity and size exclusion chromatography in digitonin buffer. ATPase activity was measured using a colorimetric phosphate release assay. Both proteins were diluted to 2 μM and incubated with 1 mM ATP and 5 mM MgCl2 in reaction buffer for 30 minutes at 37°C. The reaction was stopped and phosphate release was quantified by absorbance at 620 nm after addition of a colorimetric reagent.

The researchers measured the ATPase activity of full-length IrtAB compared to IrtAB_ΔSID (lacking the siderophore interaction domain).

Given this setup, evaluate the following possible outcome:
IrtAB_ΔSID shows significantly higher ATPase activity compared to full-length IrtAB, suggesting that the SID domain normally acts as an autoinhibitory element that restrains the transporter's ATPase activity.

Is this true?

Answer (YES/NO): NO